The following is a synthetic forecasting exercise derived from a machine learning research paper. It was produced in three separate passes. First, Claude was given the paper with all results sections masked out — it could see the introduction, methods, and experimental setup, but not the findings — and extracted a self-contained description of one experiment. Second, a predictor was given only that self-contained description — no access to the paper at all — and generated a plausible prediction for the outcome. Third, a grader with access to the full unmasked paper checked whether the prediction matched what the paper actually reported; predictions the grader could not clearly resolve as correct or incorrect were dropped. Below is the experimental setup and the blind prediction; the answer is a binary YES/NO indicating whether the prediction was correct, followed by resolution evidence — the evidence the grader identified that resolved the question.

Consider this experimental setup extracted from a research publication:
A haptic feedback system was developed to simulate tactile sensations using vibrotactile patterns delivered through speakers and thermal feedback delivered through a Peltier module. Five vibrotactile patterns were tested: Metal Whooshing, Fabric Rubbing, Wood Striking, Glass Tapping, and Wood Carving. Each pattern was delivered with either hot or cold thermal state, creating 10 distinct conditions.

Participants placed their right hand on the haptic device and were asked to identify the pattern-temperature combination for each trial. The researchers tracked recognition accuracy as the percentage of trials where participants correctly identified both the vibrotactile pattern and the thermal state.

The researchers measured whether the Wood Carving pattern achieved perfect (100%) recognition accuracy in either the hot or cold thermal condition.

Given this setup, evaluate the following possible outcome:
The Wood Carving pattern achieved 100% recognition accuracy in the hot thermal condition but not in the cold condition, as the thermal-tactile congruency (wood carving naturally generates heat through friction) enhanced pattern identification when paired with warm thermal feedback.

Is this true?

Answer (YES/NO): YES